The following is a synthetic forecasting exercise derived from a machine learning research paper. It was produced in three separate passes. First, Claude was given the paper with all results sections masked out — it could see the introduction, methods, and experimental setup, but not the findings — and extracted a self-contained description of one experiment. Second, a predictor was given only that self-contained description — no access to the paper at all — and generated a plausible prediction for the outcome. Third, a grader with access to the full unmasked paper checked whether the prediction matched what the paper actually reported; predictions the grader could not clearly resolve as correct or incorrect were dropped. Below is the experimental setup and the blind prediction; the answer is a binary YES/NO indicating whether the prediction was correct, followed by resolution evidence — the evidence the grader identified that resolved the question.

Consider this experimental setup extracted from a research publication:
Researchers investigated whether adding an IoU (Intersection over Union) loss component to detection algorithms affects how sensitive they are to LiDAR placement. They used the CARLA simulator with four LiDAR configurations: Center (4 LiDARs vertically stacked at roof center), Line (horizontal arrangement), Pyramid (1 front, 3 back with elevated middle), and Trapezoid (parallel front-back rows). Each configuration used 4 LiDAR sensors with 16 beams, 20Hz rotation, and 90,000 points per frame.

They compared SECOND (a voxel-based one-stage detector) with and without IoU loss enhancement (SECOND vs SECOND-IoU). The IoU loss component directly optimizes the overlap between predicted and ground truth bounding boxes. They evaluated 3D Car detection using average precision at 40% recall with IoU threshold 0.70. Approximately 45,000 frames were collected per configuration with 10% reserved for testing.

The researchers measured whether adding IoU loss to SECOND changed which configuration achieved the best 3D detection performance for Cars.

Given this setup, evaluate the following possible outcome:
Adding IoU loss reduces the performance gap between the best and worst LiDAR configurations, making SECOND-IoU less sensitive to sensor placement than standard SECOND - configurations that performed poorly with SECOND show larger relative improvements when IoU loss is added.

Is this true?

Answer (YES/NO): NO